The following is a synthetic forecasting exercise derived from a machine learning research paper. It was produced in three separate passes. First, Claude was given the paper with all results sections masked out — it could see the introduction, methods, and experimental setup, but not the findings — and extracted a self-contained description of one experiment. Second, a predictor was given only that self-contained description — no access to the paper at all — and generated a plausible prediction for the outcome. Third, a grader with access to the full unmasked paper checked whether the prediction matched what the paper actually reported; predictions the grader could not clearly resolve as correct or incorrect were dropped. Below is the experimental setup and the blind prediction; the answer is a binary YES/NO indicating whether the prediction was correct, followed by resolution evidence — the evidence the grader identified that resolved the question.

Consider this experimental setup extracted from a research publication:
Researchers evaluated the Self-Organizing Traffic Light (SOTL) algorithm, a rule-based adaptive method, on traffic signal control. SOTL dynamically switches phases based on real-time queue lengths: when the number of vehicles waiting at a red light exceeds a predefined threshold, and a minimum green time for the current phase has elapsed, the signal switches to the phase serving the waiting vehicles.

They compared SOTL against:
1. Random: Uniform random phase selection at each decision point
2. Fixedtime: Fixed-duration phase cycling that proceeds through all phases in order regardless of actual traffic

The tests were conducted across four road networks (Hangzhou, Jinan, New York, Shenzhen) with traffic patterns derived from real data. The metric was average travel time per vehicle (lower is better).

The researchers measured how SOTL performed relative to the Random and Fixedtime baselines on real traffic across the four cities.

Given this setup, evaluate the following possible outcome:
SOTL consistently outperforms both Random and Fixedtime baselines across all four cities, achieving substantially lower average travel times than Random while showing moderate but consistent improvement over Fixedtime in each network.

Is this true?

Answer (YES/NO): NO